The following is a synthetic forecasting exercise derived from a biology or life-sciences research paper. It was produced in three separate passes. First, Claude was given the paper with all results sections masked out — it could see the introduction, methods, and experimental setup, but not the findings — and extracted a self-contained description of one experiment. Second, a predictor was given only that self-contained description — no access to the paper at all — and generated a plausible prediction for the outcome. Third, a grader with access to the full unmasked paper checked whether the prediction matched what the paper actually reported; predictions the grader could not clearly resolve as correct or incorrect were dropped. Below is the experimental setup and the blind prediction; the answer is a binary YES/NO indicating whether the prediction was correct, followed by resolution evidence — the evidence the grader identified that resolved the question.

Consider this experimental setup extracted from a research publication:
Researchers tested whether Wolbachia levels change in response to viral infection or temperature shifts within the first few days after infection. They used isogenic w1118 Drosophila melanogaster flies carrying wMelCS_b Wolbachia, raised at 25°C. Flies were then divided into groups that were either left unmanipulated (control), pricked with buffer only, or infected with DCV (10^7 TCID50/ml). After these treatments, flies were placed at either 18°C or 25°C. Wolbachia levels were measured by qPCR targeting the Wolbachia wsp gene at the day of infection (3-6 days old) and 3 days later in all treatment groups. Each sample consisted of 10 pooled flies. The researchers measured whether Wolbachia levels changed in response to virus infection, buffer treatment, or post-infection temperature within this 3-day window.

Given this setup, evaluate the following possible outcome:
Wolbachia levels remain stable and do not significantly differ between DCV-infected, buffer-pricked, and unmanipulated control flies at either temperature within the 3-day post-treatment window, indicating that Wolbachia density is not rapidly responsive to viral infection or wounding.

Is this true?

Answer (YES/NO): YES